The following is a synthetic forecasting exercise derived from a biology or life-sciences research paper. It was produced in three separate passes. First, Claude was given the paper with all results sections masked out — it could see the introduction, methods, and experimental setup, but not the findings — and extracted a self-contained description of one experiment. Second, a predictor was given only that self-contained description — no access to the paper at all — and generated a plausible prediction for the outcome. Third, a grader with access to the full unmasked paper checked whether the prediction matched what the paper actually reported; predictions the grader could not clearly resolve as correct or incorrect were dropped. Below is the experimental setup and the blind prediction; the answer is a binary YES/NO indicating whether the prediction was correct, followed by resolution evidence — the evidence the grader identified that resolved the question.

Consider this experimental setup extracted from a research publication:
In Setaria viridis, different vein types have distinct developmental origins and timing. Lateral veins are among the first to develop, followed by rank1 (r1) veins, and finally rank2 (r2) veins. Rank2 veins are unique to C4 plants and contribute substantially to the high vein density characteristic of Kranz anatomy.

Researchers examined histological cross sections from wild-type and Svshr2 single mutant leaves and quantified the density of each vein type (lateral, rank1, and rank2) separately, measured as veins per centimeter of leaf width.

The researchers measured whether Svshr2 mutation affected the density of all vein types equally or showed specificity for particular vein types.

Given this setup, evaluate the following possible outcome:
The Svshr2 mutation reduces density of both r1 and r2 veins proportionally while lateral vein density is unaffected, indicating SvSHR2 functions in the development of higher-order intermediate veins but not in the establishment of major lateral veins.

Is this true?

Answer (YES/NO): NO